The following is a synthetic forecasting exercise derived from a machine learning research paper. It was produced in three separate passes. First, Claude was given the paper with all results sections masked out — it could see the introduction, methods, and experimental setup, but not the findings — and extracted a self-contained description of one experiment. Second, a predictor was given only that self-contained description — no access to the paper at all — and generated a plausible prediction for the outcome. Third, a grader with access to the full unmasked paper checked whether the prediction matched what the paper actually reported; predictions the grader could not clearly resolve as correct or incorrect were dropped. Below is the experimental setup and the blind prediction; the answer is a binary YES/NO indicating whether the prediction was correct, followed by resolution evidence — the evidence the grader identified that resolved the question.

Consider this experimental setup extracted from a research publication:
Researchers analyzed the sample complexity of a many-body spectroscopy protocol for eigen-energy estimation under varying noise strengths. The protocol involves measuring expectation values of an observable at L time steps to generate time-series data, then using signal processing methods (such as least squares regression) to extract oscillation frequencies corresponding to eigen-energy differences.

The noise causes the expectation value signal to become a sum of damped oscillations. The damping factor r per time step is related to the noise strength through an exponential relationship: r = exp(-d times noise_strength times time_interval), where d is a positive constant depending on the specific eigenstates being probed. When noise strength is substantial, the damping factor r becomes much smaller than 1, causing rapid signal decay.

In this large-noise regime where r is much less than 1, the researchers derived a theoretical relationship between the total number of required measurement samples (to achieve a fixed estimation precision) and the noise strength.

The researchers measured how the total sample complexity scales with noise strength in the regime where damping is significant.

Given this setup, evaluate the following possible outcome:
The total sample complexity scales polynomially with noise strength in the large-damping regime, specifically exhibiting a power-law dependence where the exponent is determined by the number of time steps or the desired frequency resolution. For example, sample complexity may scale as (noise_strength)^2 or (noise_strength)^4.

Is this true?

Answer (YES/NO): NO